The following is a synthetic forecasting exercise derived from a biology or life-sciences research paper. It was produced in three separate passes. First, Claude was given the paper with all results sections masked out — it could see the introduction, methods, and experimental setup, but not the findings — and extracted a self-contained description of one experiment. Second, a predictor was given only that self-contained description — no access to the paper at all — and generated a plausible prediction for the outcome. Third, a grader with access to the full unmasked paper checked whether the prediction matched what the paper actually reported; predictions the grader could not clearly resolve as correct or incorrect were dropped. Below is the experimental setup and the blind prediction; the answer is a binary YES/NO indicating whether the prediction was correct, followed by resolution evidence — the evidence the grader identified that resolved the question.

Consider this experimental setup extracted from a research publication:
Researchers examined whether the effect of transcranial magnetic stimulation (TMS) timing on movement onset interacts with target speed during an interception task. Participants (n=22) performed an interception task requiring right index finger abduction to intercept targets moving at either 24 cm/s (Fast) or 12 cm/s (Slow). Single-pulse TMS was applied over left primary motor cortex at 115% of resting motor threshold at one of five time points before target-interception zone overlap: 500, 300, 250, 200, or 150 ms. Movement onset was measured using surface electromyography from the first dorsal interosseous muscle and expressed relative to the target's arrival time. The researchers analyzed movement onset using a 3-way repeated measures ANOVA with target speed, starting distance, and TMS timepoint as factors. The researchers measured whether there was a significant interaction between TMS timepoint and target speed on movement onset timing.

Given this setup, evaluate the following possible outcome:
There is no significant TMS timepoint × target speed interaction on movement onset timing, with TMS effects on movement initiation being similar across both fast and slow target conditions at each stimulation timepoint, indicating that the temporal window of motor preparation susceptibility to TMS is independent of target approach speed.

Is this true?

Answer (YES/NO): NO